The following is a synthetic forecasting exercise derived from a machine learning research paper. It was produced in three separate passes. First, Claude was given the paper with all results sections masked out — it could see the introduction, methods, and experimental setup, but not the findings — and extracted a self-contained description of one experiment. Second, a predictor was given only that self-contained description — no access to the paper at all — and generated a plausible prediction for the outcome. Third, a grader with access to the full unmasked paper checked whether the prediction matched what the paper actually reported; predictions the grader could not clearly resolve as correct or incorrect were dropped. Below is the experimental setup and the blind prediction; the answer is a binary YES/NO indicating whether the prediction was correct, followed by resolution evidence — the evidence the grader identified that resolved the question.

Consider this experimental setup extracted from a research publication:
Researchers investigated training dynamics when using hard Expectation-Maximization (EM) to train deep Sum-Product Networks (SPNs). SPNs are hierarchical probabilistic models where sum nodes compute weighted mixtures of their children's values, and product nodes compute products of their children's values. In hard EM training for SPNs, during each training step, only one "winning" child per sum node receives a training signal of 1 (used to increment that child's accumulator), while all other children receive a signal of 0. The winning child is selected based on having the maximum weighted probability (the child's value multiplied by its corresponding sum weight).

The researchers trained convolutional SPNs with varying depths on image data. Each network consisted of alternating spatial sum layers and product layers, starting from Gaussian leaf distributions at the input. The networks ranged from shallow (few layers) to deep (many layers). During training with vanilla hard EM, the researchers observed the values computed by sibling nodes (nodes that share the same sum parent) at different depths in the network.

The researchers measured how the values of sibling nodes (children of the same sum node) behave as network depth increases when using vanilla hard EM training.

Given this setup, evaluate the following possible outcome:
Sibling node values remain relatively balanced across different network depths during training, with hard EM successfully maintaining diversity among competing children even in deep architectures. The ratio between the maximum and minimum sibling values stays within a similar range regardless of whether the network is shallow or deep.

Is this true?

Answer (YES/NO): NO